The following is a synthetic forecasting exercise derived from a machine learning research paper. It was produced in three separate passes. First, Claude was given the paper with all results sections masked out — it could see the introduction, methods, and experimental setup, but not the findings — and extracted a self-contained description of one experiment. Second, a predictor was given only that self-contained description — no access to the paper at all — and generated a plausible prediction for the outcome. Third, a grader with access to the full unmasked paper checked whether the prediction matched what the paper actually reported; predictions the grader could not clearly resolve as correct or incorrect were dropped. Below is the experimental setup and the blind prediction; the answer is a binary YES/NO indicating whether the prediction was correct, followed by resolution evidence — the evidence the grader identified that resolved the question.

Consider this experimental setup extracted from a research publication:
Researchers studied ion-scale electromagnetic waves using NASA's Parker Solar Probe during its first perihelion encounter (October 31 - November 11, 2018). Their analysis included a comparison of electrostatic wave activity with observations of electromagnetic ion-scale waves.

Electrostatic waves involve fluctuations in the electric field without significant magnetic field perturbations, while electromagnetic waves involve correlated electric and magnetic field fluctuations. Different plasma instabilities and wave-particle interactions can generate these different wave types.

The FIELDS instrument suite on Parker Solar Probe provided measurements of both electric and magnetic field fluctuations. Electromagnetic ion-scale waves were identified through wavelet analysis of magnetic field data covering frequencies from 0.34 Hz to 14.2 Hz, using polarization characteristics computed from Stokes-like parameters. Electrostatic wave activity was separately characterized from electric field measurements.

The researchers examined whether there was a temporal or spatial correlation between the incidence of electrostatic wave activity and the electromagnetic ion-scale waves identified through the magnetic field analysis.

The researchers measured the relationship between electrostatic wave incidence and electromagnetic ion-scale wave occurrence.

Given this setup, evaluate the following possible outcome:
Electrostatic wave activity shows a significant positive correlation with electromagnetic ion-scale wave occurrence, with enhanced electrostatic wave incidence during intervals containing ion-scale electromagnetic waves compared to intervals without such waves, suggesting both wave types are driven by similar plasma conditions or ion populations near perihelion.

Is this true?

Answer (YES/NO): NO